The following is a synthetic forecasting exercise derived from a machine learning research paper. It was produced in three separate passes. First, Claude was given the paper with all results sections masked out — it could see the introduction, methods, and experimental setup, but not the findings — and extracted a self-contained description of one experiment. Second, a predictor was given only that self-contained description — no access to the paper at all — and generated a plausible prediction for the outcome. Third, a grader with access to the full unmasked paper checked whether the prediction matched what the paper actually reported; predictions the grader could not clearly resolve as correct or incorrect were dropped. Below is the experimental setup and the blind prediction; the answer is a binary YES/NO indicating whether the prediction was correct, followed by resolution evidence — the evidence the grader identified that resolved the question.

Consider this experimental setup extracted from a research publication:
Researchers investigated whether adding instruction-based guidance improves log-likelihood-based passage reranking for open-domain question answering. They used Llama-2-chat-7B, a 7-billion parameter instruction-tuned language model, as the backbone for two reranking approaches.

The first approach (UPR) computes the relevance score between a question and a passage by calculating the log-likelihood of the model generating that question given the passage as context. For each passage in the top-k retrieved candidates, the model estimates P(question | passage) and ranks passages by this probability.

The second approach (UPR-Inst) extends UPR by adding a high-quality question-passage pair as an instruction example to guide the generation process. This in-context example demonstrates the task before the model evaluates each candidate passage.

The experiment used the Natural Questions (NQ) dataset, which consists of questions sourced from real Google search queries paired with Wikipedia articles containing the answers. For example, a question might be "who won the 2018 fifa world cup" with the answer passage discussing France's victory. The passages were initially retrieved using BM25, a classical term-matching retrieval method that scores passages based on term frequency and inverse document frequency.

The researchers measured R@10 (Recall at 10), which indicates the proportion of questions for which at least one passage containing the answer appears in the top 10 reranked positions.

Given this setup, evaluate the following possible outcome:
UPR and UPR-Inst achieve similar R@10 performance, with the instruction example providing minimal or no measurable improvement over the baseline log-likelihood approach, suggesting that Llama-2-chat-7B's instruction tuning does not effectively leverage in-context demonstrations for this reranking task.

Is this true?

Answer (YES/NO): YES